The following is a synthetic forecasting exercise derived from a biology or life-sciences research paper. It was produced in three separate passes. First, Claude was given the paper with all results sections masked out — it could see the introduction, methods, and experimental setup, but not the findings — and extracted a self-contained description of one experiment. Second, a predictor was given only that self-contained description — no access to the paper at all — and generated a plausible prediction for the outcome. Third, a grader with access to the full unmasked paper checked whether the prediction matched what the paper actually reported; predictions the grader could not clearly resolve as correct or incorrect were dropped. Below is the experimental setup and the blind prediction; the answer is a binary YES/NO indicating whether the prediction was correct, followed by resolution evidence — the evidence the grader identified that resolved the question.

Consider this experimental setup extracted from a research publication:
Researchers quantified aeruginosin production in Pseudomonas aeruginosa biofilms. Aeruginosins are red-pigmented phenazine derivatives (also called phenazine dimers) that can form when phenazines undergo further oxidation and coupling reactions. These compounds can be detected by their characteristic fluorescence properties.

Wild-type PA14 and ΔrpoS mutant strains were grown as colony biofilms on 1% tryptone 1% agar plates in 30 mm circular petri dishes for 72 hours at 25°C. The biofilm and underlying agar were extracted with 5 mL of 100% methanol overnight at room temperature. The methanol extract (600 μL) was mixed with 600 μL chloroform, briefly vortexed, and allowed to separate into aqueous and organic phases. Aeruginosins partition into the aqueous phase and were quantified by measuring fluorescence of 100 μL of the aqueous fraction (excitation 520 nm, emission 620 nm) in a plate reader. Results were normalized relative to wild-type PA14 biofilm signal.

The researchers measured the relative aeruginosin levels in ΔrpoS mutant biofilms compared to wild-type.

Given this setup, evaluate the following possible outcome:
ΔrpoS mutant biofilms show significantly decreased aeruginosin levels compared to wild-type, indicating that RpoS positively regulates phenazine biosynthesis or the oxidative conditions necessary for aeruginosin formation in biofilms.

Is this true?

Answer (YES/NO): NO